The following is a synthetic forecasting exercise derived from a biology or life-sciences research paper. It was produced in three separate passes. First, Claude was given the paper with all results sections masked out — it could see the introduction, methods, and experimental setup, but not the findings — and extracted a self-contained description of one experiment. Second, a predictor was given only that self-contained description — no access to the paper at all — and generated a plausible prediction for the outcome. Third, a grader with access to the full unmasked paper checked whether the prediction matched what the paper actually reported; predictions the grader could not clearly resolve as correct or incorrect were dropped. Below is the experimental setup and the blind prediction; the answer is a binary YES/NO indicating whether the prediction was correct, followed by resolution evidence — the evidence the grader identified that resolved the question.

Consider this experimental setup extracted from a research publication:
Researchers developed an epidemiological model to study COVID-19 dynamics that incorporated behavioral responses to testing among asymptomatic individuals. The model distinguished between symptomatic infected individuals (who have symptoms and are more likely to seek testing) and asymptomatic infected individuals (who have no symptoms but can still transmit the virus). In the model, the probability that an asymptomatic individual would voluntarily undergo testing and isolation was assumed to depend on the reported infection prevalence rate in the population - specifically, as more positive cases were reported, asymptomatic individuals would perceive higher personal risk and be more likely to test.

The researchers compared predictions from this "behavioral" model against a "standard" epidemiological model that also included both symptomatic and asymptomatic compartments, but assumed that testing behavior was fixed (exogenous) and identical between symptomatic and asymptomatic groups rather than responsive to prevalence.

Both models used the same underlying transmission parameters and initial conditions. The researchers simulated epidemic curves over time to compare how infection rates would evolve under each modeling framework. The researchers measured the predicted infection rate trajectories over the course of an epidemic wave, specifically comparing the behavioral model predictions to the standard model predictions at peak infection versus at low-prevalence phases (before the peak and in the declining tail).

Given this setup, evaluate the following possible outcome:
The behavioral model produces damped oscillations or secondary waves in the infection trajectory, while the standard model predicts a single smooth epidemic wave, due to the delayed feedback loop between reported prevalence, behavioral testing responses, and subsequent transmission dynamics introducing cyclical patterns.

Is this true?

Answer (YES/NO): NO